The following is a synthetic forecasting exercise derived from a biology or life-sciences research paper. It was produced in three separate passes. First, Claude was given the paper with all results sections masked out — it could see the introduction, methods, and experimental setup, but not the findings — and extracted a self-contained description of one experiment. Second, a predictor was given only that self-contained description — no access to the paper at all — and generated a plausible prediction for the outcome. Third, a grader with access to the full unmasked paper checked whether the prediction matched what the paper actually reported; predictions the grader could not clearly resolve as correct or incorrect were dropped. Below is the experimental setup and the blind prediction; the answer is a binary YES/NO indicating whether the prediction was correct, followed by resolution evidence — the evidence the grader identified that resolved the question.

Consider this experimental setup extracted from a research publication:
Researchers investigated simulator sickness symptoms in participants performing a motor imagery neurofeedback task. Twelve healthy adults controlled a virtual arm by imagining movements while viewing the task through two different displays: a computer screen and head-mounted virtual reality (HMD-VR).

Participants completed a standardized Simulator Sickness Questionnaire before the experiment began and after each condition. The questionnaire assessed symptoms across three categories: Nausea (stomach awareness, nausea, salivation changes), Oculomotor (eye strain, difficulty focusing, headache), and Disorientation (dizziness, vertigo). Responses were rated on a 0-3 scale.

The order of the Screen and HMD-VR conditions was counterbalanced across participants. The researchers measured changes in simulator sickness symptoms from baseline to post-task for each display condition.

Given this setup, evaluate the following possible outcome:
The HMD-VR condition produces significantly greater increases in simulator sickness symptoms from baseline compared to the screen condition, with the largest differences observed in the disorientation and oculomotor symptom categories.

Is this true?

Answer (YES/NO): NO